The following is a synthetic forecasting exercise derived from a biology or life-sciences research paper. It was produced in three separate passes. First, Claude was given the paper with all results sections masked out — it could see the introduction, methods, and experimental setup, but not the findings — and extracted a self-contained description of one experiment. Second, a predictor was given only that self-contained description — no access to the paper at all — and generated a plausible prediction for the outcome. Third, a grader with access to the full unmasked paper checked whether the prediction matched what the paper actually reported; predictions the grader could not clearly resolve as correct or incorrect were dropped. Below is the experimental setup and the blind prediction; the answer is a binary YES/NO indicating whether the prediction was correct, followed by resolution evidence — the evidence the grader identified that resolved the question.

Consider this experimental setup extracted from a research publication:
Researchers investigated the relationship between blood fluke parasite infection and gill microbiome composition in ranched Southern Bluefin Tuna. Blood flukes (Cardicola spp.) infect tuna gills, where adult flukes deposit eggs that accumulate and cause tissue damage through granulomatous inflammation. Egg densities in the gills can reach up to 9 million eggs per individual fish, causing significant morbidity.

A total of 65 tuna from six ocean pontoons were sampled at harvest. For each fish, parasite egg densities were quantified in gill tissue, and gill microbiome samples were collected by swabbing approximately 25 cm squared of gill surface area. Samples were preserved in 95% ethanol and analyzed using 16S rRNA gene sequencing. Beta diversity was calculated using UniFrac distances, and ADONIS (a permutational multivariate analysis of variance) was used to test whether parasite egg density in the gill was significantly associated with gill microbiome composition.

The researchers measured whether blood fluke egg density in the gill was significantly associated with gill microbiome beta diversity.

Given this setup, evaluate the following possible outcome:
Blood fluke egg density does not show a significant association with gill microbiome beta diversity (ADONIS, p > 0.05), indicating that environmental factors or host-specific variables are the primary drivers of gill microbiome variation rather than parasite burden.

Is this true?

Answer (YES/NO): YES